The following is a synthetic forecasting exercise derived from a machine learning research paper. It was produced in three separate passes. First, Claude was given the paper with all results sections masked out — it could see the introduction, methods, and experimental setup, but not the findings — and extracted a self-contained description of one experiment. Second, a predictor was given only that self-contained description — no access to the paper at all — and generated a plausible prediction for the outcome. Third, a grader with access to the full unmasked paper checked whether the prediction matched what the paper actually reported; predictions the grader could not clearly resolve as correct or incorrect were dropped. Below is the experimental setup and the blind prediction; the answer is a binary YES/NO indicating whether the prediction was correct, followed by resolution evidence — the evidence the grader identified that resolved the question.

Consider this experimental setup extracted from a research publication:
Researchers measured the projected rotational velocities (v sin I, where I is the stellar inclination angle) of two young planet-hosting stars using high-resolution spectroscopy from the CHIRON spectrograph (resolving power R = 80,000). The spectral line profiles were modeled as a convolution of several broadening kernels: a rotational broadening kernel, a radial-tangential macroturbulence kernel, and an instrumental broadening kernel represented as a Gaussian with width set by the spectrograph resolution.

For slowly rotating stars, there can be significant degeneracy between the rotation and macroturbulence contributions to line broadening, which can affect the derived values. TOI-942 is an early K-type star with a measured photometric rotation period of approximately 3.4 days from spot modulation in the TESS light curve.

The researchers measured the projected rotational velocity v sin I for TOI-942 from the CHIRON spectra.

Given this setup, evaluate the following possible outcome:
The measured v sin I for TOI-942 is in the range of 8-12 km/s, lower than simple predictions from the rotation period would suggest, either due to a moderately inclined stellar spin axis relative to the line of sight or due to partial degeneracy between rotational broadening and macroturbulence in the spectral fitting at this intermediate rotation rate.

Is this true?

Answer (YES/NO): NO